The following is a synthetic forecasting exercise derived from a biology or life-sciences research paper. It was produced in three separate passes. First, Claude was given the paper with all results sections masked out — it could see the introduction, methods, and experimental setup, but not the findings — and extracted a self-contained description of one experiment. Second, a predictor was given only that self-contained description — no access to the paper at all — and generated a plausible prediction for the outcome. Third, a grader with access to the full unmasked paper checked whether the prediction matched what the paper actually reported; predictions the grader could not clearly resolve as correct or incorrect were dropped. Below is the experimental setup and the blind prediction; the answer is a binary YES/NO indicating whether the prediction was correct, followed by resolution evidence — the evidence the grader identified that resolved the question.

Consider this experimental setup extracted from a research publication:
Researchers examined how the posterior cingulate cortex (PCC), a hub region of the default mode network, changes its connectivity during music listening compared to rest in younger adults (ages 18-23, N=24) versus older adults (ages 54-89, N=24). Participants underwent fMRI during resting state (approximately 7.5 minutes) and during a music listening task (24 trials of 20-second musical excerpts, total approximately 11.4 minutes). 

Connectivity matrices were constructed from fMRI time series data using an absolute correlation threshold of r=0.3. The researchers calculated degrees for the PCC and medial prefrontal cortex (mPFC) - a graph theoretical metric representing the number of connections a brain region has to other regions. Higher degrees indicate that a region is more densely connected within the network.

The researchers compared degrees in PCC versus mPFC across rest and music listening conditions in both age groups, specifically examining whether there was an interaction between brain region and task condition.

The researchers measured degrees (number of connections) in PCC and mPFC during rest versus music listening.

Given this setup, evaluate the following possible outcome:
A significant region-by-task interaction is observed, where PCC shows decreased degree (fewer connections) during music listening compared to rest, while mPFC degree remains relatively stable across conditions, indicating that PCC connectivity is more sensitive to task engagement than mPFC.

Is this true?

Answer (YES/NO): NO